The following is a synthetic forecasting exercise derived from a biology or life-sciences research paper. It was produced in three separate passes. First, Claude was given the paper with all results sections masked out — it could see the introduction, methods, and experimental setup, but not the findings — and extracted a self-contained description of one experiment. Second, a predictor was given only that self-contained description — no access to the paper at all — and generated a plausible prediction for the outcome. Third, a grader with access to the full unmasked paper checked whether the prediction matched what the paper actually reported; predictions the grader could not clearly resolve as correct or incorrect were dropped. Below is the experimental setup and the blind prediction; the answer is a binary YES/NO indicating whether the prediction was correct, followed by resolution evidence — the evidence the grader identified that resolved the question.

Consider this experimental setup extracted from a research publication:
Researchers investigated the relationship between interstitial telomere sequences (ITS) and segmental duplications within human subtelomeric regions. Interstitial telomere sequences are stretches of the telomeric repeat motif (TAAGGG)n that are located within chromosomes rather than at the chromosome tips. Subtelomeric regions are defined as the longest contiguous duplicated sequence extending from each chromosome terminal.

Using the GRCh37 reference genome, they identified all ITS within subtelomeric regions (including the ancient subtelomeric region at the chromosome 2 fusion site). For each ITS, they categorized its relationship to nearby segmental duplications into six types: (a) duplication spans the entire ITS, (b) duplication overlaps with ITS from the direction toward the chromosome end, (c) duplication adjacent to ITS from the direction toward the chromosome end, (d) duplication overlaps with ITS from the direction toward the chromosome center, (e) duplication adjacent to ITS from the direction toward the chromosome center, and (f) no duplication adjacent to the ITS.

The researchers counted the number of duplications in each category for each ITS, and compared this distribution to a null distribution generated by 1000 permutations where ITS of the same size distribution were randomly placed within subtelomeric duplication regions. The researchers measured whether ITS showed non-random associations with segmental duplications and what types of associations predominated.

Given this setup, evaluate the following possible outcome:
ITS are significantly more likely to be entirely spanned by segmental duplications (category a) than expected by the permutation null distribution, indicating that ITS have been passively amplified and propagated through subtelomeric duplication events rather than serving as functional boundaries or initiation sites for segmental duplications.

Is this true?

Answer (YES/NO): NO